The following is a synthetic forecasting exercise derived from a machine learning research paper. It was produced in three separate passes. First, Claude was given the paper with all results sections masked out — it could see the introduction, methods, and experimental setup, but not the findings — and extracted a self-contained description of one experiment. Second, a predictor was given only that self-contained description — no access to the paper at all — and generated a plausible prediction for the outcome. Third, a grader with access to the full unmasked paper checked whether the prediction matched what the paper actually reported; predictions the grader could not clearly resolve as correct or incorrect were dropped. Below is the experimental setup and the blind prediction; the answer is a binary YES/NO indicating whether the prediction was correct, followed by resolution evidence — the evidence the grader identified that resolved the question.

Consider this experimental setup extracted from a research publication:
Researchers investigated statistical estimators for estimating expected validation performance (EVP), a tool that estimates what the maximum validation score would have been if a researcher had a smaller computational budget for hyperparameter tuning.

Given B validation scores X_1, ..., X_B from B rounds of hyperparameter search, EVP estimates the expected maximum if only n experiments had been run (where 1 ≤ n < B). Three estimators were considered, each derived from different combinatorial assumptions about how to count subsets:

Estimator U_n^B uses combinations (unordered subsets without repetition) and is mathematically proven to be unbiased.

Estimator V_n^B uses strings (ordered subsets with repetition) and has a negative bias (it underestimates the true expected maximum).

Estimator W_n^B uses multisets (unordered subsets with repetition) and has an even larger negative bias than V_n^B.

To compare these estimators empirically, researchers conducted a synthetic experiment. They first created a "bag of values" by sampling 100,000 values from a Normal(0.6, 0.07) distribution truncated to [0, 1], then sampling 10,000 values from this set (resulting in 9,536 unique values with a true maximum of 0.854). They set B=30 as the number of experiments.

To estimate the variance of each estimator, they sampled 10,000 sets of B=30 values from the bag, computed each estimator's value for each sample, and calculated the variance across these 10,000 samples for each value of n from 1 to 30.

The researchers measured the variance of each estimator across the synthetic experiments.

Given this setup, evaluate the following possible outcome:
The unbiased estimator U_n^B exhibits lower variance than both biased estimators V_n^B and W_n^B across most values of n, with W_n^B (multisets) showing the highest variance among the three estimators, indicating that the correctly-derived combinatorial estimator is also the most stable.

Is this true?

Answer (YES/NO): NO